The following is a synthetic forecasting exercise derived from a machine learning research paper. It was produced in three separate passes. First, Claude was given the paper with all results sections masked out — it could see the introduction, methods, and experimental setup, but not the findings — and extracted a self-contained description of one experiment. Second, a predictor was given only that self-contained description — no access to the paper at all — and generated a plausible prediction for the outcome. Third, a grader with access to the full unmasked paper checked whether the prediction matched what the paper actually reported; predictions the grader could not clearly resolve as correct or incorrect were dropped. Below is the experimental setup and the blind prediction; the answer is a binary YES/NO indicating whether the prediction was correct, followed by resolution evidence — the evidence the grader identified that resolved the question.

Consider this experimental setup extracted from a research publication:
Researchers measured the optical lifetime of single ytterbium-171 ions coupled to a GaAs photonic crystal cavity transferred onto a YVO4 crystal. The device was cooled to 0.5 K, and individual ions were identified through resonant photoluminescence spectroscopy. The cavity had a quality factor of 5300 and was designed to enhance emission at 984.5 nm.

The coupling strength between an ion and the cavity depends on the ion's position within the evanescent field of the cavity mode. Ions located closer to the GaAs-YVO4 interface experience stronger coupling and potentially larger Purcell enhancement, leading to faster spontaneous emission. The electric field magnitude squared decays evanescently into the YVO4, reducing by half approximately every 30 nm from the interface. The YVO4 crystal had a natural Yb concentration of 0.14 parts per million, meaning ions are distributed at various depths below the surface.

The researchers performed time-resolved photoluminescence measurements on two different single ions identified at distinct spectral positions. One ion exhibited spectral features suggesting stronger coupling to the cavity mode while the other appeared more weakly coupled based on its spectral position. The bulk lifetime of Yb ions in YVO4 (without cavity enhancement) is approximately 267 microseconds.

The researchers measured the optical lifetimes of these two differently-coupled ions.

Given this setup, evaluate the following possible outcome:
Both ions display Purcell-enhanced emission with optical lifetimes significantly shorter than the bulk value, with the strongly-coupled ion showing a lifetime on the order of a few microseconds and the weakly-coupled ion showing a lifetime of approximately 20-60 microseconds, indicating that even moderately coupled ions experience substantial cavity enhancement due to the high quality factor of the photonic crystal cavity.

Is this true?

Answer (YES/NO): YES